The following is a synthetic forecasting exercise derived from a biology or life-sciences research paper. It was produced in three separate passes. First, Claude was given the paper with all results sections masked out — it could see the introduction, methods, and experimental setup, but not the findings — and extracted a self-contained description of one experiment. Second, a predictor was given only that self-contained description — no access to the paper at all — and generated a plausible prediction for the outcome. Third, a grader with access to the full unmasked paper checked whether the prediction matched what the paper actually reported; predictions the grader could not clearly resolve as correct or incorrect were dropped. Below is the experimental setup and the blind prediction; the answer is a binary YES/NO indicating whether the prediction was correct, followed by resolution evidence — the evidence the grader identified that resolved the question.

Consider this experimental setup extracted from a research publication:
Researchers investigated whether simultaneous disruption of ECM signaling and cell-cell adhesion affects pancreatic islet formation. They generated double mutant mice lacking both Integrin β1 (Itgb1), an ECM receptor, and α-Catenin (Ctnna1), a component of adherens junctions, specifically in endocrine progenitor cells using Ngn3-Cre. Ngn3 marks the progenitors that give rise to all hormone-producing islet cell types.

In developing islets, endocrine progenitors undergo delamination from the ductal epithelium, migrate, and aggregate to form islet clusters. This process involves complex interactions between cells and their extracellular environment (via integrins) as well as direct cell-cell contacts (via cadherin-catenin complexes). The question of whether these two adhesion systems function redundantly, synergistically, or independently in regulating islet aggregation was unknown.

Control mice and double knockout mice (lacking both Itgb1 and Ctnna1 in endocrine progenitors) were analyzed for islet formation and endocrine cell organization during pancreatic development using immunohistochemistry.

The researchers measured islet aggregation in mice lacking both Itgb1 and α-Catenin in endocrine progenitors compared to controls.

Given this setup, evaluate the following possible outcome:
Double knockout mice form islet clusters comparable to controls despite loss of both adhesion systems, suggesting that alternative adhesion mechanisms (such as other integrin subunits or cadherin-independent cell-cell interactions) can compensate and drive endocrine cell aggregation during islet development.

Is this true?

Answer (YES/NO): NO